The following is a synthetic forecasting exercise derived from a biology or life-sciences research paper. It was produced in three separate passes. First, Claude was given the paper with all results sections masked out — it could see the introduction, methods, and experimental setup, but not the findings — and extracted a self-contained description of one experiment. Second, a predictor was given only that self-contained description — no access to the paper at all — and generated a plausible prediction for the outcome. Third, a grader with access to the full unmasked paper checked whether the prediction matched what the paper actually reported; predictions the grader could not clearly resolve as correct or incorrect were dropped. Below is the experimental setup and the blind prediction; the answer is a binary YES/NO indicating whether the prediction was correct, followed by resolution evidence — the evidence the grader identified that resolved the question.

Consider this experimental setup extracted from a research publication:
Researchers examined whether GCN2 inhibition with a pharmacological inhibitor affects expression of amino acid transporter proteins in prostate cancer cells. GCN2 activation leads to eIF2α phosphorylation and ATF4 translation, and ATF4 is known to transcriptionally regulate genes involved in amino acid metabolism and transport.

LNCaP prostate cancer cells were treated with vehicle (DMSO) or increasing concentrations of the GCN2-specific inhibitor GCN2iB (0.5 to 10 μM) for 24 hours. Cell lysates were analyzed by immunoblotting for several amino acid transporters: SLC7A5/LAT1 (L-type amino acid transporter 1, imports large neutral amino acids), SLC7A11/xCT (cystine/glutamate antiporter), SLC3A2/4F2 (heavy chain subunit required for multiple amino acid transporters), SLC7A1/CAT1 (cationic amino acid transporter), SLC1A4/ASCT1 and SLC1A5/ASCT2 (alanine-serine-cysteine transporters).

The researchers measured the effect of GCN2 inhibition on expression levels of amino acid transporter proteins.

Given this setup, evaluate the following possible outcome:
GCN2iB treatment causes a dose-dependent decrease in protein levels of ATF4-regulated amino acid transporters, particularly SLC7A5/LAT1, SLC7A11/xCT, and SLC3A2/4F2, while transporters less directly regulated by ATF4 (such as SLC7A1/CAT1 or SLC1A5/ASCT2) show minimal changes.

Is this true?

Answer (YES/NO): NO